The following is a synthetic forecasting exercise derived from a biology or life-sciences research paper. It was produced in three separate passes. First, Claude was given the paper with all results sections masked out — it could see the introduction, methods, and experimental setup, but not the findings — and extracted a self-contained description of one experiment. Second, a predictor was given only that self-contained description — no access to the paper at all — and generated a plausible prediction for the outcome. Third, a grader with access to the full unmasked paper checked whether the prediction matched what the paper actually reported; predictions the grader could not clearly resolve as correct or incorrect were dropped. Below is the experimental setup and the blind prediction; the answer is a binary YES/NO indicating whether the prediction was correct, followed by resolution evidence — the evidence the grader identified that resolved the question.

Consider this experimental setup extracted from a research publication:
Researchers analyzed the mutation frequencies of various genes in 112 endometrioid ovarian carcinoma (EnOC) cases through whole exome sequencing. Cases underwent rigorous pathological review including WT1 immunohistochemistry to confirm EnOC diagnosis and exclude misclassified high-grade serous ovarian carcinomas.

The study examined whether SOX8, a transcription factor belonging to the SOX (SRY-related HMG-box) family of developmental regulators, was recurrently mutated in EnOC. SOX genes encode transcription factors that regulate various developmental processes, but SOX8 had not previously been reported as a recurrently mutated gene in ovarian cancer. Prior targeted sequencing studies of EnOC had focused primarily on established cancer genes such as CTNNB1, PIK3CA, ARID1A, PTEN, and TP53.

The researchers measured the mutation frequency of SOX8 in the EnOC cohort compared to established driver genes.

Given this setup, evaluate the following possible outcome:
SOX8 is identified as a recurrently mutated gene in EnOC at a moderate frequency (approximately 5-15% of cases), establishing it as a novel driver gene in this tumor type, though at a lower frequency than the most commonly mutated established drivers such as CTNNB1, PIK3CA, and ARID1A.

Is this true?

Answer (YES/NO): NO